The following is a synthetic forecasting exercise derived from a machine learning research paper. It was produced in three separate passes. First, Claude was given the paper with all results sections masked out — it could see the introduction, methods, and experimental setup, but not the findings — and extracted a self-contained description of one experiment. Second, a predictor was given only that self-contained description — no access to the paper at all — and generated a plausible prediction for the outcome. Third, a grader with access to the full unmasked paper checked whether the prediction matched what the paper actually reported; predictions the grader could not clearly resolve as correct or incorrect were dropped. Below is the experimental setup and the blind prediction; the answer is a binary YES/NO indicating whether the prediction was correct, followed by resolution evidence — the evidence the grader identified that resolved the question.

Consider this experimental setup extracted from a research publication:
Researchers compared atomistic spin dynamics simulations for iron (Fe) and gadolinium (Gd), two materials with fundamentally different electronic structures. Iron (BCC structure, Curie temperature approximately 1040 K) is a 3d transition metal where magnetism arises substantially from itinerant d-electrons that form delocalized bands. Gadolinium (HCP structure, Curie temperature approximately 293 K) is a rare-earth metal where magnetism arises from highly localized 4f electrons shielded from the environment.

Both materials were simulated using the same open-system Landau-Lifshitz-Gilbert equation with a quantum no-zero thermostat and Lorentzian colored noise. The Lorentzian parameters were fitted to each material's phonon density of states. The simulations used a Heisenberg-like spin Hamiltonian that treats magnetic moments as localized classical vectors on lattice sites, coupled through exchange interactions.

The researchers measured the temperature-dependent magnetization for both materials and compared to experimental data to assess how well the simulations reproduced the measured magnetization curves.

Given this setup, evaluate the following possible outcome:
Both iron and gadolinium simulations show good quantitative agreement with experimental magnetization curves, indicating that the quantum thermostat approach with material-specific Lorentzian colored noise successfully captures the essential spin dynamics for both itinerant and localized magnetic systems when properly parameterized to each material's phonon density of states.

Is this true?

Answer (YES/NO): NO